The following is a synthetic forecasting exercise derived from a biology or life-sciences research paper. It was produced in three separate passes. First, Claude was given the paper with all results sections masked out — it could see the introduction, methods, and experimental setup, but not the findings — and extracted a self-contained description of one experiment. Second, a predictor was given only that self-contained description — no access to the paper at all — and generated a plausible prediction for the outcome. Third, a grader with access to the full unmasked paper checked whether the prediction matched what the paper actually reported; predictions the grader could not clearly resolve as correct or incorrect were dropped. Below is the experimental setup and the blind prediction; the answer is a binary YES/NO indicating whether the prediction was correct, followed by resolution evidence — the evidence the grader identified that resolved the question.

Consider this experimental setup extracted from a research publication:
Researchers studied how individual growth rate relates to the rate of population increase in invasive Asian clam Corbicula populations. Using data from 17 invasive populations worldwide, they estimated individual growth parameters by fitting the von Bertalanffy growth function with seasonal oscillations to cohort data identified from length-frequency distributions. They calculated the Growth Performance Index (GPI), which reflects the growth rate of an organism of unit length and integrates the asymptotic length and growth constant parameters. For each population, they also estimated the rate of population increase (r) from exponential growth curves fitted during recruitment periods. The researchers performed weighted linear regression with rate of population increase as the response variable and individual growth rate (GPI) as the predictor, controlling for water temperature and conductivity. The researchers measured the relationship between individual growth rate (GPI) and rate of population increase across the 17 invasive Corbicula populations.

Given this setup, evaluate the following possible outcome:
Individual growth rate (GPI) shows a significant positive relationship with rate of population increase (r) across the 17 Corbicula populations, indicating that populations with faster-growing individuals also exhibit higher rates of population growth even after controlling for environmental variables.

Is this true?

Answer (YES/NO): NO